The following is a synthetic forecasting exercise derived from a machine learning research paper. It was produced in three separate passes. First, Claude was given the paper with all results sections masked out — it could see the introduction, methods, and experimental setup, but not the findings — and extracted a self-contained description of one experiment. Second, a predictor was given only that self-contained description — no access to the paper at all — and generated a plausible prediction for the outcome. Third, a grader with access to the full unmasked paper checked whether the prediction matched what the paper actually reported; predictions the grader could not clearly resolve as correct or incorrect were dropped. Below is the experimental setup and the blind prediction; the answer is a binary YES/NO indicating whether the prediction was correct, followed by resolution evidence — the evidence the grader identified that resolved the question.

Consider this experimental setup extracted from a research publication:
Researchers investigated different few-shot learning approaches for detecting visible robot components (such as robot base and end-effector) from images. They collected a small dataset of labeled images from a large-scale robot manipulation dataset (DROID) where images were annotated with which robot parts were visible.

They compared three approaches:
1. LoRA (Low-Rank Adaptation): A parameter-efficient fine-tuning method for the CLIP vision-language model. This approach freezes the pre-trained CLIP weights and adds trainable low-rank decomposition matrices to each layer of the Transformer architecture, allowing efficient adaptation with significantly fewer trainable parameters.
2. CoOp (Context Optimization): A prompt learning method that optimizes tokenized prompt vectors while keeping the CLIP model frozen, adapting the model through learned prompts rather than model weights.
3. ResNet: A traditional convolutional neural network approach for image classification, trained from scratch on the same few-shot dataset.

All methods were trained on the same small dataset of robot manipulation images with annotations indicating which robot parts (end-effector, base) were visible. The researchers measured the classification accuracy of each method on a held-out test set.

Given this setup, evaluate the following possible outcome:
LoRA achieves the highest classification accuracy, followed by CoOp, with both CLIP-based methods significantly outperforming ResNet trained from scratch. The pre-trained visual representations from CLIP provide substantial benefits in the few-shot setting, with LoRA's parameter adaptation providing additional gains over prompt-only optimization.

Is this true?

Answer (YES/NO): NO